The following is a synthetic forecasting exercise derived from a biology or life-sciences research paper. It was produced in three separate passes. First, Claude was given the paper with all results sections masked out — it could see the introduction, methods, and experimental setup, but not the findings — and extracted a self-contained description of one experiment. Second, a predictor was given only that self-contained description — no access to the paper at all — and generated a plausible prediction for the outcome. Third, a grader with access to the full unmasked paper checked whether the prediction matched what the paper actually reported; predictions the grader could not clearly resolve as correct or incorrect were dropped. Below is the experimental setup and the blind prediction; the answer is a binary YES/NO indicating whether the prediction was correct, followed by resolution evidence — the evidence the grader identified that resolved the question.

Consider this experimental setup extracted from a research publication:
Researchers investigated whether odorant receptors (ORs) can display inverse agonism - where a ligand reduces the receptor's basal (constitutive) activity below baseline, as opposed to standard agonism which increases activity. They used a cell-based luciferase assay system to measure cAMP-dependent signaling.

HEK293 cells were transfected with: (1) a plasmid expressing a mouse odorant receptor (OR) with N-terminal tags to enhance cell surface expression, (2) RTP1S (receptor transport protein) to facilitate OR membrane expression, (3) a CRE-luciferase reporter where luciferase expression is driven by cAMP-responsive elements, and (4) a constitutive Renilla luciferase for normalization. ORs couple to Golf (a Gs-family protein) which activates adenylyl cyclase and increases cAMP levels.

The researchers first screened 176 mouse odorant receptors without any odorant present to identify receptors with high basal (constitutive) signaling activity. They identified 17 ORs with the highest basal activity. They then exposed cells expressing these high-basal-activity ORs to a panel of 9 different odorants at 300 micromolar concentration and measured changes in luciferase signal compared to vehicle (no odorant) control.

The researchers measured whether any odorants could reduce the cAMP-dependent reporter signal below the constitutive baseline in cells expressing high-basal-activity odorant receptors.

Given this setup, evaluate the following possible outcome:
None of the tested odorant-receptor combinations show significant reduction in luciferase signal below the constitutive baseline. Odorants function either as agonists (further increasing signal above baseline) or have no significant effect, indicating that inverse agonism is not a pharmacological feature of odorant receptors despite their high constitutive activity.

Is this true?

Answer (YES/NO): NO